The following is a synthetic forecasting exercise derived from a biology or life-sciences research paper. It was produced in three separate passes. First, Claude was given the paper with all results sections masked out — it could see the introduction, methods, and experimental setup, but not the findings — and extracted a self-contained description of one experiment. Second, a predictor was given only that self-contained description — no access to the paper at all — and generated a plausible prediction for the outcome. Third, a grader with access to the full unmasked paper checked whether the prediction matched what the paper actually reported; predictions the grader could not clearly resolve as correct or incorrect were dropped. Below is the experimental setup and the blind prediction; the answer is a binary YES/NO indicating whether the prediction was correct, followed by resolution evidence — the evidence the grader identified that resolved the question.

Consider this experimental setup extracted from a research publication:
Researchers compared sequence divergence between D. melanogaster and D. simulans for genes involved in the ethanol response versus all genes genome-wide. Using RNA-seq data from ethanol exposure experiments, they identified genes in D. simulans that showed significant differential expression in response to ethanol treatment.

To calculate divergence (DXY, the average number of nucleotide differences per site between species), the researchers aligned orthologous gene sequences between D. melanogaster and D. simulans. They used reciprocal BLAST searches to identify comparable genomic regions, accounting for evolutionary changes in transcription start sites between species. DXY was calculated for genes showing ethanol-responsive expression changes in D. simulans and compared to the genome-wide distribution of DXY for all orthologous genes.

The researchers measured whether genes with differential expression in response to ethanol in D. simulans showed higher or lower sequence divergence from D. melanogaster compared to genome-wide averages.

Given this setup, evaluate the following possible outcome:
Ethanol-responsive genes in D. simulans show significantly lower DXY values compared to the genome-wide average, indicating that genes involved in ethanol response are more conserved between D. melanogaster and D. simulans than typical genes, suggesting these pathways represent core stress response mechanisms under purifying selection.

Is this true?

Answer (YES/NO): NO